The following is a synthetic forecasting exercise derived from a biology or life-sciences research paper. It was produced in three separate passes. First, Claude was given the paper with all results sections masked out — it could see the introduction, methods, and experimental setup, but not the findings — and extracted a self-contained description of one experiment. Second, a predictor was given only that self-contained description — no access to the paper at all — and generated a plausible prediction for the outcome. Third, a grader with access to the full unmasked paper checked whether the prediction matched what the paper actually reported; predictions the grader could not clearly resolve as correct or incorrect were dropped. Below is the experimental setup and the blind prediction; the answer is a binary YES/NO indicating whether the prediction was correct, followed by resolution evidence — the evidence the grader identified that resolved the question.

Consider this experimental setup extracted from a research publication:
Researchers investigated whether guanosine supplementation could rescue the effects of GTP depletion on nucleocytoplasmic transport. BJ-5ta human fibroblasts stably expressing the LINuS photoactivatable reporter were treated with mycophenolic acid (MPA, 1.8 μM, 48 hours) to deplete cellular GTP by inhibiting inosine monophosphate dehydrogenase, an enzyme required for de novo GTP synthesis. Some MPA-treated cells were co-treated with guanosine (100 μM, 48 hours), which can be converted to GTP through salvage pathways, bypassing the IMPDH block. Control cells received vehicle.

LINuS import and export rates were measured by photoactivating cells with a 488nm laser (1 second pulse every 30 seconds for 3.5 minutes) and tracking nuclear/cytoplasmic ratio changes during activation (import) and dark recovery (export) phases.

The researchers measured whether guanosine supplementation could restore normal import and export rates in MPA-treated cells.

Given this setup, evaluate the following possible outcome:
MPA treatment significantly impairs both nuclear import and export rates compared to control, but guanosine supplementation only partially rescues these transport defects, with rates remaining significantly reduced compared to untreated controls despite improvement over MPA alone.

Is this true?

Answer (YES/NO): NO